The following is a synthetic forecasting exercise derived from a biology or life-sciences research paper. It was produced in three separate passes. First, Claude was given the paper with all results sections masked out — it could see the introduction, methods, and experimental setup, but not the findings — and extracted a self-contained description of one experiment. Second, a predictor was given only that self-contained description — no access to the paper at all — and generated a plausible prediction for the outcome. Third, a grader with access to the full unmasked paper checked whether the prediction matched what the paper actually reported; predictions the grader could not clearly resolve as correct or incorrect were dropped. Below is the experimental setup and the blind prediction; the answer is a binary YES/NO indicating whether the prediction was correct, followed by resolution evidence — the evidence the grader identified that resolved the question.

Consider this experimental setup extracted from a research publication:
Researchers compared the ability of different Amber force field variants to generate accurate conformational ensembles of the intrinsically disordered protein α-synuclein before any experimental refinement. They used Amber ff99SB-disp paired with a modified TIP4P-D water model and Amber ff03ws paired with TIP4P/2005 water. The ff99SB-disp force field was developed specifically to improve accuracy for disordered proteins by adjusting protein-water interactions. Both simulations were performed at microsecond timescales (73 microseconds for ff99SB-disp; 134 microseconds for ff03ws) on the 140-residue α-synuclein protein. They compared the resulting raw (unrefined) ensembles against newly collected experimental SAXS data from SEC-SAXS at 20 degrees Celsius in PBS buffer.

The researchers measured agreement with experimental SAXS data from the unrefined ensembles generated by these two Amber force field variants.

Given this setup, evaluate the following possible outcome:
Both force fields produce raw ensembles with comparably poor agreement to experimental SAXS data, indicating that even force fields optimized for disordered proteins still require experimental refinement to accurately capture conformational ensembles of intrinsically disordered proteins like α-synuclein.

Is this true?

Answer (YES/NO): NO